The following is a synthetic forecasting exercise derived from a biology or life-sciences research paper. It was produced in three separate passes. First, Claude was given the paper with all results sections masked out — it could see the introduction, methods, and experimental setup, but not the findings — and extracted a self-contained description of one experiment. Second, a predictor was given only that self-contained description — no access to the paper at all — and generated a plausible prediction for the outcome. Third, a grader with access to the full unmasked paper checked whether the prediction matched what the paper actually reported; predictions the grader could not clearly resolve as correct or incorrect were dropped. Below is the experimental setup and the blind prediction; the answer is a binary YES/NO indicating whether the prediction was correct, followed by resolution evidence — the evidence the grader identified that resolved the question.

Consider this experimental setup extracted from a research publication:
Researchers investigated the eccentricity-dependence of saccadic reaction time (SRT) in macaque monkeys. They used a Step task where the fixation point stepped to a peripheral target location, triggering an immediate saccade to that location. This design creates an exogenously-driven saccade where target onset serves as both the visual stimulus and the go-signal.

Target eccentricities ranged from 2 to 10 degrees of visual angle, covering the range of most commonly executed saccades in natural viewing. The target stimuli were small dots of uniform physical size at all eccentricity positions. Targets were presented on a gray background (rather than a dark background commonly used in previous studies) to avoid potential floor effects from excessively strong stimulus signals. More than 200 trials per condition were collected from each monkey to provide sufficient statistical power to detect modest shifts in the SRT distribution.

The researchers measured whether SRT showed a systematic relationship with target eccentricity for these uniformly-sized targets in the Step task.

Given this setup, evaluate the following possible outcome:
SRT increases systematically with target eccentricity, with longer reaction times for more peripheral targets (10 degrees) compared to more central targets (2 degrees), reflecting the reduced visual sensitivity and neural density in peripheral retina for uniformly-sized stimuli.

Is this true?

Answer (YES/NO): YES